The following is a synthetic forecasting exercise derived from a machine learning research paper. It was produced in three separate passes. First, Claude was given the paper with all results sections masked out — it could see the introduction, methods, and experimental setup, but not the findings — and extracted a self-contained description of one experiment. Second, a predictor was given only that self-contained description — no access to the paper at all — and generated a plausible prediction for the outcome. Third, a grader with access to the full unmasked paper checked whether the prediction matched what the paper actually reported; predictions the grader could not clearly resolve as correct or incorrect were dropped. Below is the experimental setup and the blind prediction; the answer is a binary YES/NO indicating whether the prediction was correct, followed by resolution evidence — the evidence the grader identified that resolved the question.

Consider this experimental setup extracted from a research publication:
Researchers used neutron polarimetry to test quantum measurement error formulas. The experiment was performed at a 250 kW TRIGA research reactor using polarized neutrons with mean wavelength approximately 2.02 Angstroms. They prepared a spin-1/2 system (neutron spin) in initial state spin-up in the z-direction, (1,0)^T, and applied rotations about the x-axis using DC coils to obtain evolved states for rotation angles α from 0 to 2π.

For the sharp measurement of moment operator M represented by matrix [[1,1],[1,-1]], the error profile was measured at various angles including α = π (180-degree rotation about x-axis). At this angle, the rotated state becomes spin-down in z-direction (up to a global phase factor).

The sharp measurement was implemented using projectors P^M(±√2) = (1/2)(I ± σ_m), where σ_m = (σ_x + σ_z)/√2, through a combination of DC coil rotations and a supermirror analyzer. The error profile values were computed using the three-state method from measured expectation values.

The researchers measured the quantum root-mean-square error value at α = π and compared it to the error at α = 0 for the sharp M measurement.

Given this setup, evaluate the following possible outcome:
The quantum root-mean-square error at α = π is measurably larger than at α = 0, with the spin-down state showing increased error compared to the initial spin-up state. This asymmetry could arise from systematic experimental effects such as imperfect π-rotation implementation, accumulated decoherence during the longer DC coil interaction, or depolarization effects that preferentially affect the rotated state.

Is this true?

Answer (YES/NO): NO